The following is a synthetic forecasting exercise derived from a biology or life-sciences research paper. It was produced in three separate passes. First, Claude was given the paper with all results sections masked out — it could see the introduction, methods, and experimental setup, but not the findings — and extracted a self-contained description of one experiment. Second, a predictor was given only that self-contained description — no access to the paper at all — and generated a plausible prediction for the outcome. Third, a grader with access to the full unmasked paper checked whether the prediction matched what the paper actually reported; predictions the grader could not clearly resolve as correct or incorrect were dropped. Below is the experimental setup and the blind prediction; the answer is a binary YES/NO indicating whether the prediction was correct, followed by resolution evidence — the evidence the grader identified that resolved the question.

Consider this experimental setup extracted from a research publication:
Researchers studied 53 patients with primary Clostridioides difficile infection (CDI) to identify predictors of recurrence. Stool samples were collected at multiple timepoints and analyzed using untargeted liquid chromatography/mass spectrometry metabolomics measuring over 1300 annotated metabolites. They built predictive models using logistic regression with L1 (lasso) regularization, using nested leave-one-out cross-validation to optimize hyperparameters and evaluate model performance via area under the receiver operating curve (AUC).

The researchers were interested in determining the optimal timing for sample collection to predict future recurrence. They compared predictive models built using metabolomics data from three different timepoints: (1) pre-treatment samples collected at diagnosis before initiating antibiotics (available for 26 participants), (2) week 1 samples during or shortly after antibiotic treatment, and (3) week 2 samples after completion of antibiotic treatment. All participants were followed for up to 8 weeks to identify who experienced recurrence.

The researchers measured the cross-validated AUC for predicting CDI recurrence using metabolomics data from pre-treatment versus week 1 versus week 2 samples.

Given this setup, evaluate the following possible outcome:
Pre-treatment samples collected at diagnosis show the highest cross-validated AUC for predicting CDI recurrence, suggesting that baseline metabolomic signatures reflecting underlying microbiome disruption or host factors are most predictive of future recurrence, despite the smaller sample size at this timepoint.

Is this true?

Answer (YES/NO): NO